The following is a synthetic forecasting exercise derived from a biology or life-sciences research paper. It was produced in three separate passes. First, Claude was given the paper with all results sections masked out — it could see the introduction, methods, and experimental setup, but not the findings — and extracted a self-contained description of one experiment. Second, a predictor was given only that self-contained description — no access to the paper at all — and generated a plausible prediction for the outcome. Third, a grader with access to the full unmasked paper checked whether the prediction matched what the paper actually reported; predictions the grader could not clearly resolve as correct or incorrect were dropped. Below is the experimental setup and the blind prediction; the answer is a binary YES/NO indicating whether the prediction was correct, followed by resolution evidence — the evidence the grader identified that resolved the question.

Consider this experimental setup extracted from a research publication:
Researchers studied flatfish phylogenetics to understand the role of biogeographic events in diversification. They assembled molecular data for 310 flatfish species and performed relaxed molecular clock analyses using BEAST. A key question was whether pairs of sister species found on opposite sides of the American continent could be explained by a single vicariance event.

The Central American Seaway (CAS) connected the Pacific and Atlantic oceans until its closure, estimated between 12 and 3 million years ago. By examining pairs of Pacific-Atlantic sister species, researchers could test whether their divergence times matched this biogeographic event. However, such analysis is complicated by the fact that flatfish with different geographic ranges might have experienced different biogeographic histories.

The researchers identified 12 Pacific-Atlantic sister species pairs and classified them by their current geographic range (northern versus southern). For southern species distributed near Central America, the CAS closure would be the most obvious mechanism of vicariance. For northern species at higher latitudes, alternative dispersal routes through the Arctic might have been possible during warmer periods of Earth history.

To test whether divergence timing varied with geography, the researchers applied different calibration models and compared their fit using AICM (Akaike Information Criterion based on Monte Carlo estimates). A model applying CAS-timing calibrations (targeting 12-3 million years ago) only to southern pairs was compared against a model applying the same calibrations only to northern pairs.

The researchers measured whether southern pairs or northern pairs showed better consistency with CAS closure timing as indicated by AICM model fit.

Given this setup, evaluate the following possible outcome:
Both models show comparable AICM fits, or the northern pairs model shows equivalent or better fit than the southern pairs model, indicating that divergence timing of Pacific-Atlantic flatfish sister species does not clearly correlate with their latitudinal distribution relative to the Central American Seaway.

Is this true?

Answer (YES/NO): NO